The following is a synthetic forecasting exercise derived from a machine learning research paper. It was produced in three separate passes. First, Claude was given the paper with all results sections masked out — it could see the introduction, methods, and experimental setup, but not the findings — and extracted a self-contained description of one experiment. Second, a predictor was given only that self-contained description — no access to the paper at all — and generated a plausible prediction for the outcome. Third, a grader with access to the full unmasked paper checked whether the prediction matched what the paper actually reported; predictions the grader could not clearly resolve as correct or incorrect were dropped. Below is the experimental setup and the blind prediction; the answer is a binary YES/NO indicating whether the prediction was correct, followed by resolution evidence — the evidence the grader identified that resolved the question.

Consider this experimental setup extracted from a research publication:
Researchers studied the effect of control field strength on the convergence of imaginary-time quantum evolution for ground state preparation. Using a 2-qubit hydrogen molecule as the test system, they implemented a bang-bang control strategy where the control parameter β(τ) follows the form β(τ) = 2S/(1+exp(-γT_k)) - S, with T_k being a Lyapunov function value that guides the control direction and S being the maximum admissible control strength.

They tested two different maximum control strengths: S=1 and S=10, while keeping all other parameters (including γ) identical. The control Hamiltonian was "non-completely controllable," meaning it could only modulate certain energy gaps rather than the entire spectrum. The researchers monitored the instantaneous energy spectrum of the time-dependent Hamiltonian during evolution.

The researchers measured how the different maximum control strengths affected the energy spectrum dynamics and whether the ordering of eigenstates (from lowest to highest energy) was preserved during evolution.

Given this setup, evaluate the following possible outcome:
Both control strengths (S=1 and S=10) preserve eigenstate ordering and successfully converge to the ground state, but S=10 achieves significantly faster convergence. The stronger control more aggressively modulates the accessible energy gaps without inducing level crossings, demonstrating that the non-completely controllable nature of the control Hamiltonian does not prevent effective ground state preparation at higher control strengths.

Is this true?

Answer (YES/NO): NO